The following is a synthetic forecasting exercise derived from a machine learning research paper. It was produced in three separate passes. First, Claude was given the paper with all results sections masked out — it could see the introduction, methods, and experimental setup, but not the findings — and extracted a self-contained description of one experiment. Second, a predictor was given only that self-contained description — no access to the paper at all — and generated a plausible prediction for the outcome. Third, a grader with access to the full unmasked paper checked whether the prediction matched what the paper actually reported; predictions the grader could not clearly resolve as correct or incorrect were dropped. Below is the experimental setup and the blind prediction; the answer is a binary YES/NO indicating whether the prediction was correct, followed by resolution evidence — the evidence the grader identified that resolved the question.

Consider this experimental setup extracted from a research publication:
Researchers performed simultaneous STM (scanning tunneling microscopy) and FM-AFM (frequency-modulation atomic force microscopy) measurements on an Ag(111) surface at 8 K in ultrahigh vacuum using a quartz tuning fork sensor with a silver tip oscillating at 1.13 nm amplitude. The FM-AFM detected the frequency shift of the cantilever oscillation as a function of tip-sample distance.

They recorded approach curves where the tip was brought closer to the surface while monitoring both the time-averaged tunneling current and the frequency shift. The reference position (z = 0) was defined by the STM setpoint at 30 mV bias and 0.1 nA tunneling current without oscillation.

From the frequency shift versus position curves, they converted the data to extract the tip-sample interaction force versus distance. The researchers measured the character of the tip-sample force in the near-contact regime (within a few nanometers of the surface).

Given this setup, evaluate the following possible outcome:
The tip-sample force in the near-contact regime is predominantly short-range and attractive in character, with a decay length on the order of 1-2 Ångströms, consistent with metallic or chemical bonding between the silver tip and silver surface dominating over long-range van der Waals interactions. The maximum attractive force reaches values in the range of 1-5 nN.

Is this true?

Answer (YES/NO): NO